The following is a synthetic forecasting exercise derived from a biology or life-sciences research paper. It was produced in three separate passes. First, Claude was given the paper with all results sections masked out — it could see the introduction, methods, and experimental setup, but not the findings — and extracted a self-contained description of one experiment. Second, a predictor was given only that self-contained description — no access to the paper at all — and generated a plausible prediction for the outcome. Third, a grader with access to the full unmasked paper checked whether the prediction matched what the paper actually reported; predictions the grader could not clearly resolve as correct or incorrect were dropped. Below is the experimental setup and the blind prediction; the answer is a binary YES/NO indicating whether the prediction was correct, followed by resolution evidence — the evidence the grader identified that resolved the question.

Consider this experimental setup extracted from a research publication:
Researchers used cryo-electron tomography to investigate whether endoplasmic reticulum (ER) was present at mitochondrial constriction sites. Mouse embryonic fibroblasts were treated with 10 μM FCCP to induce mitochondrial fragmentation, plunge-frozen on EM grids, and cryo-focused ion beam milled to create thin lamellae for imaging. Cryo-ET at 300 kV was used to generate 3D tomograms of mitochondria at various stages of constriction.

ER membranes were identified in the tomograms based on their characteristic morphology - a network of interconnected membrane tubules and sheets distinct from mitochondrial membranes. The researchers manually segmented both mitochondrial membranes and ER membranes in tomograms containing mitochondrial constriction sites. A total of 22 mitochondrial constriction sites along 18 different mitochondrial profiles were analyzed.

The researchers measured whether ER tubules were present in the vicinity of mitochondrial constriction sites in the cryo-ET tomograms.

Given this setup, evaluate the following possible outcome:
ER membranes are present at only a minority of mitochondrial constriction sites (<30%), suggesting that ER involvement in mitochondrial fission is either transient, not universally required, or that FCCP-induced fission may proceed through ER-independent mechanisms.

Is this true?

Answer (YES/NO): NO